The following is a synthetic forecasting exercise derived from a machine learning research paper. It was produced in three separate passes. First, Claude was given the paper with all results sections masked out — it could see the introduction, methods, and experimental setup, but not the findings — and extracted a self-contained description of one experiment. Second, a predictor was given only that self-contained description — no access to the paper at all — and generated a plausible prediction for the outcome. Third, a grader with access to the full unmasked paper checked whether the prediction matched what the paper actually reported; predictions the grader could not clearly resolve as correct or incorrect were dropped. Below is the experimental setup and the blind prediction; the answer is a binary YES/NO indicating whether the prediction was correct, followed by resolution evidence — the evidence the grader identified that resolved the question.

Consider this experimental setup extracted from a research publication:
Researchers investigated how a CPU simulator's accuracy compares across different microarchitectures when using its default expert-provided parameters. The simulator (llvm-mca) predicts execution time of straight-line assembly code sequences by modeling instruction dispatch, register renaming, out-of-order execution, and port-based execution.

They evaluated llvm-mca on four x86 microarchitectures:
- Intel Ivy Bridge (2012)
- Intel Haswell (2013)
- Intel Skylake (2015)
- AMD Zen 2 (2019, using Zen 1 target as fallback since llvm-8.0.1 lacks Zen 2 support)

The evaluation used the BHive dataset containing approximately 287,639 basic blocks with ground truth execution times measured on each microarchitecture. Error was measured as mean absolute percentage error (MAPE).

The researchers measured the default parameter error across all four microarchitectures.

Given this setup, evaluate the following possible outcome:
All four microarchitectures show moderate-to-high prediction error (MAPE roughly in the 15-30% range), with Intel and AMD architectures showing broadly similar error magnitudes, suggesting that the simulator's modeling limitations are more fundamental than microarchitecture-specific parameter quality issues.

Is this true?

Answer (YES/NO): NO